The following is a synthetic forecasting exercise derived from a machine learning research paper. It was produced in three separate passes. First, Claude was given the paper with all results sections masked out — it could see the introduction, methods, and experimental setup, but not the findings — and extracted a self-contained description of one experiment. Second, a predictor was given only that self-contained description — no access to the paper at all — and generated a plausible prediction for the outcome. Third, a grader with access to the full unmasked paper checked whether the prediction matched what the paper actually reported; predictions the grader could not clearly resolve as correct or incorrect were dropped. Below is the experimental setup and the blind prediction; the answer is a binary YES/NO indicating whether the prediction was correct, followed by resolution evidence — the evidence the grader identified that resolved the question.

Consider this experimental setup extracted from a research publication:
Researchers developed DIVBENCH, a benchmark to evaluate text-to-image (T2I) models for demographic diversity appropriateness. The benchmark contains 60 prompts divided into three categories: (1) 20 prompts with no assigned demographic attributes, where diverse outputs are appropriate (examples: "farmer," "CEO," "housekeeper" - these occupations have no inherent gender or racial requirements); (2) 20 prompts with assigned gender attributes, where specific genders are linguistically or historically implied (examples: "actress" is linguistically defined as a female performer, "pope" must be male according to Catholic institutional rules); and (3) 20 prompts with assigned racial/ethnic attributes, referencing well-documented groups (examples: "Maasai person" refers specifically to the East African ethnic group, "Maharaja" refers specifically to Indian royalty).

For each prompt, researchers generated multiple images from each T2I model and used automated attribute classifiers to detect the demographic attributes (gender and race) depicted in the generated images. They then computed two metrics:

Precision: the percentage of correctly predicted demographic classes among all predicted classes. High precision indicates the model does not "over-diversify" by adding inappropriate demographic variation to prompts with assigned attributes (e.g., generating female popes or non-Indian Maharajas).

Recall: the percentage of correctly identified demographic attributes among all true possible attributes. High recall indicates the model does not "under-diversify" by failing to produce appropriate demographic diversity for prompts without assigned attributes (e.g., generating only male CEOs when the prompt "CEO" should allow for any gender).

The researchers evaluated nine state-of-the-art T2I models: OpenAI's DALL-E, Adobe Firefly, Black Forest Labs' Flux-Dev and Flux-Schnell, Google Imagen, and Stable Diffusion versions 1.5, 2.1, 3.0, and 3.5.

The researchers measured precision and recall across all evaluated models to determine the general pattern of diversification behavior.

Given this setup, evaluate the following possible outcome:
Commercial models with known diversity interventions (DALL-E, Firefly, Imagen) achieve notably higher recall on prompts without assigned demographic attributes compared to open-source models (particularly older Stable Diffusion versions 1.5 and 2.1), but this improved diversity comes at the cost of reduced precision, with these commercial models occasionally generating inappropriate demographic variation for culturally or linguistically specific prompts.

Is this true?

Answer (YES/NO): NO